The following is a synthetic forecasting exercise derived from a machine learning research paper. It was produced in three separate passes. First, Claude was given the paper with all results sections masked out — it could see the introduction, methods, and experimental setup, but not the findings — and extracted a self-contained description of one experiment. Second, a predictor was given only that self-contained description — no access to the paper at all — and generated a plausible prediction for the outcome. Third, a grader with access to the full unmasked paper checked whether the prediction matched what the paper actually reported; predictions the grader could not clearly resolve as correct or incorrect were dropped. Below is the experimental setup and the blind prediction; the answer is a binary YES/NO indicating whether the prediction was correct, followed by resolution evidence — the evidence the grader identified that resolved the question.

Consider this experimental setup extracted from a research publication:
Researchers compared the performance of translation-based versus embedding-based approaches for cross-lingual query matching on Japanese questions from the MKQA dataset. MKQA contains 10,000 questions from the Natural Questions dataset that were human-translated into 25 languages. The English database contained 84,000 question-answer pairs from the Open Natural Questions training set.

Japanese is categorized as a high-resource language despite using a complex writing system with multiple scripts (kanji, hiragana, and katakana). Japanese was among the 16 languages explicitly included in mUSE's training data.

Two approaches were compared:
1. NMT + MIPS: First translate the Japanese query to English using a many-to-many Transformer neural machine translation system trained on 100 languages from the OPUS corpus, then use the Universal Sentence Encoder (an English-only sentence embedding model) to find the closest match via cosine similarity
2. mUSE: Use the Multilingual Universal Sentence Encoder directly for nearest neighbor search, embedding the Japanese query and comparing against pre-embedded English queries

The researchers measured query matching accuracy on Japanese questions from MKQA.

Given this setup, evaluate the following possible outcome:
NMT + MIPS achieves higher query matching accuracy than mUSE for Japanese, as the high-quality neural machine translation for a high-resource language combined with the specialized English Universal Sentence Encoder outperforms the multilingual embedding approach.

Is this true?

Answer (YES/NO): NO